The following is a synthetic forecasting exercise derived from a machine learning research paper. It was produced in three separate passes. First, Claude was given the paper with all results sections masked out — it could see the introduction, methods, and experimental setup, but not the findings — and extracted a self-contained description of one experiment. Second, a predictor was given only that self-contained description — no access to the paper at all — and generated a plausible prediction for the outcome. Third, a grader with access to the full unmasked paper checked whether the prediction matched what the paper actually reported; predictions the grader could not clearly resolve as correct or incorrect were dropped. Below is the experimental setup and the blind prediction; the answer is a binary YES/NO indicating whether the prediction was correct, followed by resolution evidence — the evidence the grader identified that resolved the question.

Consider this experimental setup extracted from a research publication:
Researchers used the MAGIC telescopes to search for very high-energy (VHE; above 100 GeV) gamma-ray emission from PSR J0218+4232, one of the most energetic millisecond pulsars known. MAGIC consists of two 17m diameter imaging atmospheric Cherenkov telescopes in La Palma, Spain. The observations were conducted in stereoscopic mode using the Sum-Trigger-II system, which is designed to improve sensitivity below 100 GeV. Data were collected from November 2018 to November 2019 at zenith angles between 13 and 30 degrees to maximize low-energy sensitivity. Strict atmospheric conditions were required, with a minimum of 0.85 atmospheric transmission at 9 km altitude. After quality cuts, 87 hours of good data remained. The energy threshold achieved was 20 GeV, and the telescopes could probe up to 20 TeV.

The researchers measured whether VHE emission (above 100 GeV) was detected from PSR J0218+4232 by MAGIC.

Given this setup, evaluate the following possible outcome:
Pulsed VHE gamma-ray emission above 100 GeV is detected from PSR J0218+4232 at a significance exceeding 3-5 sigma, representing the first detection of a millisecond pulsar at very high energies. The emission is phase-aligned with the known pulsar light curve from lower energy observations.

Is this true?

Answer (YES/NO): NO